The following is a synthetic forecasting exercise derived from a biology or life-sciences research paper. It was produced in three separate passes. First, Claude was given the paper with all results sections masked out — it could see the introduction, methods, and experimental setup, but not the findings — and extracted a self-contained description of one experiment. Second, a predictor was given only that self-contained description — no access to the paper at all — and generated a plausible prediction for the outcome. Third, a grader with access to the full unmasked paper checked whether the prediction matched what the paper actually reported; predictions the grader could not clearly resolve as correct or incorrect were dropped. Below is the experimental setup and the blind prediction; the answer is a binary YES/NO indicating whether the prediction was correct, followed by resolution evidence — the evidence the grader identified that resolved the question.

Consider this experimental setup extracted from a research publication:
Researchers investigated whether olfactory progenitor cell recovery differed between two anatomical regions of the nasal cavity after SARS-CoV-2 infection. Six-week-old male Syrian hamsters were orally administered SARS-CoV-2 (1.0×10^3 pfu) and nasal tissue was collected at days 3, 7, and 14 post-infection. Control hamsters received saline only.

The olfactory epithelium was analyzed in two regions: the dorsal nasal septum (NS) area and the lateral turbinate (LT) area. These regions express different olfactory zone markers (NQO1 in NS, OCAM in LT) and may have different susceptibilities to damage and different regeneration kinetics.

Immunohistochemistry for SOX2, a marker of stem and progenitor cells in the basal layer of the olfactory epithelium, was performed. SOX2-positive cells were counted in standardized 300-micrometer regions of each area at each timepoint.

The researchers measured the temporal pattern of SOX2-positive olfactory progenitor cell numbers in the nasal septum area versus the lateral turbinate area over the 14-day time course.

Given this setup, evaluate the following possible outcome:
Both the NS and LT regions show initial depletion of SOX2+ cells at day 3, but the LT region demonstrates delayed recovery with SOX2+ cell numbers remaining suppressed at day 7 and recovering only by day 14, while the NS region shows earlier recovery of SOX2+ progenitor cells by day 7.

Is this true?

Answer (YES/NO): NO